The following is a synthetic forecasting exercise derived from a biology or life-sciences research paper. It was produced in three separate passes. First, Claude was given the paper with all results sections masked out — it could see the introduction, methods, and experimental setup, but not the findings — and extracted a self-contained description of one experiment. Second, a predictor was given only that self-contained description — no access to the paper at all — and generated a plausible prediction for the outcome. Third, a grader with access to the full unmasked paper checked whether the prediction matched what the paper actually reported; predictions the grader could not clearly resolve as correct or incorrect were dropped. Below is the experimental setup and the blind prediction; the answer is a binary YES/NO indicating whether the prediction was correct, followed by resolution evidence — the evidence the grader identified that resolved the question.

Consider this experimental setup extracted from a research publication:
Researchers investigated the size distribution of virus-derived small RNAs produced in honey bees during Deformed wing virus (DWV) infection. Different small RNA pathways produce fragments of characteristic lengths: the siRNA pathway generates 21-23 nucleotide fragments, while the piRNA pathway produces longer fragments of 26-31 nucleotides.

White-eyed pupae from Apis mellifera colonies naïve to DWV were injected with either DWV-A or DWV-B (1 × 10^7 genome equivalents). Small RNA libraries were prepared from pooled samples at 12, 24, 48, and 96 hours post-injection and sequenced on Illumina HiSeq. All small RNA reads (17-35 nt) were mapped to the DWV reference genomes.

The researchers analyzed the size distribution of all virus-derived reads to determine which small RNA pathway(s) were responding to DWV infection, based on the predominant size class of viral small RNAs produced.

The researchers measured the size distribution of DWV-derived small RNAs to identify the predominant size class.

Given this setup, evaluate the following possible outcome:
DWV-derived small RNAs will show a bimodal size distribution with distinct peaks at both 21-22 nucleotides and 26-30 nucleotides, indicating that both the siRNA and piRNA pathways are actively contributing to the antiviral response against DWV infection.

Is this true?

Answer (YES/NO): NO